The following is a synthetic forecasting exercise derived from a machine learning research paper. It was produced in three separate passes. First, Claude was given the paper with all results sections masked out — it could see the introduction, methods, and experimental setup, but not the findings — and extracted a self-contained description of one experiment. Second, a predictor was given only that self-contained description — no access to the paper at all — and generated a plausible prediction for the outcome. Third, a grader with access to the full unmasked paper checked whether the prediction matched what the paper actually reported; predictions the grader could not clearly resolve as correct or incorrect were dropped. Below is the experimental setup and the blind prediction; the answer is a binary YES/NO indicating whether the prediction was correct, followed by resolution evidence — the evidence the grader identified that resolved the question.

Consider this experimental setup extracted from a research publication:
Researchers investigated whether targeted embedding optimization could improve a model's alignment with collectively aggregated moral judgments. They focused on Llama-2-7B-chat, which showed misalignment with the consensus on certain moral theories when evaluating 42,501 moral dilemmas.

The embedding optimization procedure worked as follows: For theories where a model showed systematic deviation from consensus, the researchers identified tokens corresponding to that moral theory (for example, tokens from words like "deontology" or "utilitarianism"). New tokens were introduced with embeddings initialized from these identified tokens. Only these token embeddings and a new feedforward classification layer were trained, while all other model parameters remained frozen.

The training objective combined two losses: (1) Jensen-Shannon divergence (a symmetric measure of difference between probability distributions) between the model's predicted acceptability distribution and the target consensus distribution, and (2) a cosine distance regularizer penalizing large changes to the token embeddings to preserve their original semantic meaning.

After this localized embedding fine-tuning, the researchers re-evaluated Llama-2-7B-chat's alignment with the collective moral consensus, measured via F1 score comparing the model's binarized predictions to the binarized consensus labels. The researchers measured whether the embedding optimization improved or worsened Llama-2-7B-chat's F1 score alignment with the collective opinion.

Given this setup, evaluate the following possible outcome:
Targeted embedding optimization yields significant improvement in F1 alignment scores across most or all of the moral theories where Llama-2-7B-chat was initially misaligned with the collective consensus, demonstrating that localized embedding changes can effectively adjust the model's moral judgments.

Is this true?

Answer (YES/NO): NO